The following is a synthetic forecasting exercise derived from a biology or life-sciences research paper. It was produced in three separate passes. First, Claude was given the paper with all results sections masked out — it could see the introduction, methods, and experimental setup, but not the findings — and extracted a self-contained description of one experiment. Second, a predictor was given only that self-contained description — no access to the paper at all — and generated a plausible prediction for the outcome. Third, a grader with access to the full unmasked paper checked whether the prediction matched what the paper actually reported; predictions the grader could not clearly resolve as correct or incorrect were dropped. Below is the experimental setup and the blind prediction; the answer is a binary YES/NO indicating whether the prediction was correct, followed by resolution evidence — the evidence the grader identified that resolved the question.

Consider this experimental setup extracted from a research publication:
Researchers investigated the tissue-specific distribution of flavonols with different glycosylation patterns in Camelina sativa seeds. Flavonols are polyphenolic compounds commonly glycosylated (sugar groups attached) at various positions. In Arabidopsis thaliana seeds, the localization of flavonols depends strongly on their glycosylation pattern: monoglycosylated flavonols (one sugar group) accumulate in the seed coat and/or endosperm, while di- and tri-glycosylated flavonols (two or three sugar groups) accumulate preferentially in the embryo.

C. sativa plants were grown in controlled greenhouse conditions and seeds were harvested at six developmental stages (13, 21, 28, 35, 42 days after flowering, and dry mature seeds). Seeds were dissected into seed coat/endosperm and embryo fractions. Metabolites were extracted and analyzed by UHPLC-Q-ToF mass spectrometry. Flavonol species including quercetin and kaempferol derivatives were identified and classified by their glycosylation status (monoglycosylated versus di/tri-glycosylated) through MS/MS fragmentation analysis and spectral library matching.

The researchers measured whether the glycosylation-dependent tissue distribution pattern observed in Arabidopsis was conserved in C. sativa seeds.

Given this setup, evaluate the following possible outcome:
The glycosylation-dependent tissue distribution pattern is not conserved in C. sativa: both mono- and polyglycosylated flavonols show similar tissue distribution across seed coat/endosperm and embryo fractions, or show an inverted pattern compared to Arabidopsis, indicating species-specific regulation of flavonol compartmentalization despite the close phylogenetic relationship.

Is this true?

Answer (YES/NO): YES